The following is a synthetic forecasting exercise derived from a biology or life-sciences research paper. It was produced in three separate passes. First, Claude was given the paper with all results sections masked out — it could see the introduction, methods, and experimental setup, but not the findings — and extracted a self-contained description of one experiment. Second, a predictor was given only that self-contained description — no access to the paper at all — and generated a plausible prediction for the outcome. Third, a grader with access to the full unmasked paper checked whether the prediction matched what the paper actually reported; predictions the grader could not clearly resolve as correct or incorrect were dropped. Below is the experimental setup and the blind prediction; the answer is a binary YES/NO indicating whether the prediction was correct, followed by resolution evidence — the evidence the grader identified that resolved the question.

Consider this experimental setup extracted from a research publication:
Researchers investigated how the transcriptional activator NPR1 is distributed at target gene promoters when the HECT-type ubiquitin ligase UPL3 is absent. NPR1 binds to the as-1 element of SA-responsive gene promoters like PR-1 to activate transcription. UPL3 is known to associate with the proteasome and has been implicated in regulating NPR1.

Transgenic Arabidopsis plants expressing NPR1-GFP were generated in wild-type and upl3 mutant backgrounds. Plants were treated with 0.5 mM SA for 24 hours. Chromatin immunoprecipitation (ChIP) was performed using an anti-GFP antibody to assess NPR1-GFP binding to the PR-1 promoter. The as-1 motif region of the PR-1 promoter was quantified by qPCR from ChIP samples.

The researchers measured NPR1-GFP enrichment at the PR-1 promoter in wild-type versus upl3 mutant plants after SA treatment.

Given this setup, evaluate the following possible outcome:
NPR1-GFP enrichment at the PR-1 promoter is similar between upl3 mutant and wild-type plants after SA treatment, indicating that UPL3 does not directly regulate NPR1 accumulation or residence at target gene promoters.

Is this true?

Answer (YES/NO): NO